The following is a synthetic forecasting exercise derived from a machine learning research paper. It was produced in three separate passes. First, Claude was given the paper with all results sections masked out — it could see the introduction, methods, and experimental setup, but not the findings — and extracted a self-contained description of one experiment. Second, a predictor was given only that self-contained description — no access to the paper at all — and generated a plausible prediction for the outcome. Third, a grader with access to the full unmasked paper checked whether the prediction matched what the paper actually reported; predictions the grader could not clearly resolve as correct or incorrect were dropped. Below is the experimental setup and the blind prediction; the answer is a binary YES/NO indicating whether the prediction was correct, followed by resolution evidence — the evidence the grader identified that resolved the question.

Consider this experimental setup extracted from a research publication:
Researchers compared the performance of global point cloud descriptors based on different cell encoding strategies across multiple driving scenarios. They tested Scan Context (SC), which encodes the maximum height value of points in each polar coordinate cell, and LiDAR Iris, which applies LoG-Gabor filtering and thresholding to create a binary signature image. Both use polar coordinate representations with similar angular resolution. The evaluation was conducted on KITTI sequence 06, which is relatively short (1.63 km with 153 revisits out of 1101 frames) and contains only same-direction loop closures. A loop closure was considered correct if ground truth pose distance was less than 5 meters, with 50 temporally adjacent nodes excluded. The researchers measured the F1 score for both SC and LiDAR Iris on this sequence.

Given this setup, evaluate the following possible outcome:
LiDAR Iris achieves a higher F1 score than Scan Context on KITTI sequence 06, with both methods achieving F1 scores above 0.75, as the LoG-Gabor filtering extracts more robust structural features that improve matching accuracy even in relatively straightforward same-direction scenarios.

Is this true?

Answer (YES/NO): YES